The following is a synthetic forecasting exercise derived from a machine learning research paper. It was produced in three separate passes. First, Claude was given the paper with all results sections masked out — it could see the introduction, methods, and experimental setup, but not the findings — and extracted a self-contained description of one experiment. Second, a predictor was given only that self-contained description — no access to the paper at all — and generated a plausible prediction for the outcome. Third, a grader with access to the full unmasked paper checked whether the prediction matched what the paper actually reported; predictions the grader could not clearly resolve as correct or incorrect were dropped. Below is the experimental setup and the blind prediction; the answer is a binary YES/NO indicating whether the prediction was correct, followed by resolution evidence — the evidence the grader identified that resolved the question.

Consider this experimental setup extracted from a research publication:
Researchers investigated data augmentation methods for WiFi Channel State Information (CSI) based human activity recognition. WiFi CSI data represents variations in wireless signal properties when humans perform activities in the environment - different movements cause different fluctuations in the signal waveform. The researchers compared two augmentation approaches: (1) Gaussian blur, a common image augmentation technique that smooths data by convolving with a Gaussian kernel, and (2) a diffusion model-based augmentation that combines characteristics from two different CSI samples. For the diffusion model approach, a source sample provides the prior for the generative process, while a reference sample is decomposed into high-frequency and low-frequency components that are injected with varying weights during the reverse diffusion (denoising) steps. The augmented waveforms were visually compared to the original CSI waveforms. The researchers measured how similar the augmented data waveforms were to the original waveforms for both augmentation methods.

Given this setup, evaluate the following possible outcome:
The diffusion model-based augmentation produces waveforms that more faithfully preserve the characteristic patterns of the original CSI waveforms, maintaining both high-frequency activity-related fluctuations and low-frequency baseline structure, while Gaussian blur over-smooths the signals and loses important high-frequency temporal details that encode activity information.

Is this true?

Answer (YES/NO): NO